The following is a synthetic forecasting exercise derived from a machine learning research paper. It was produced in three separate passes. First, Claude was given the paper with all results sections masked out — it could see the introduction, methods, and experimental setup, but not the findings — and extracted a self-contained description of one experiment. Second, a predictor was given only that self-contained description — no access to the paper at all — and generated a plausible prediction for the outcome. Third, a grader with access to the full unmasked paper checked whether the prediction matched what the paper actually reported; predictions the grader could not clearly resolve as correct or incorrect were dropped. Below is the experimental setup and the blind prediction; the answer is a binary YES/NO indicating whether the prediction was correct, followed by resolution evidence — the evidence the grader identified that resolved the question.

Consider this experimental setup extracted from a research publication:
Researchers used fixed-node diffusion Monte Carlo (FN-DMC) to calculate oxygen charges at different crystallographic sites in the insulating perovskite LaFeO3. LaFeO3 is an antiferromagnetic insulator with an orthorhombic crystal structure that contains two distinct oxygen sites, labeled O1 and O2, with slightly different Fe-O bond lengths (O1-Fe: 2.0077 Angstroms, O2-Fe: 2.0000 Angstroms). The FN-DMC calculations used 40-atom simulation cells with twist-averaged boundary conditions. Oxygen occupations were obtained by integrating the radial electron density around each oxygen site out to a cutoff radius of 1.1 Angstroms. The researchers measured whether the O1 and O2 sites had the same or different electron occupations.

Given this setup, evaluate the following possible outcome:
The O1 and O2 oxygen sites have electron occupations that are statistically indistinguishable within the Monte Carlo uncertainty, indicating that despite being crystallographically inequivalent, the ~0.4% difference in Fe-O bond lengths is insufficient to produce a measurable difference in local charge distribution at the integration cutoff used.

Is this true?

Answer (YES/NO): NO